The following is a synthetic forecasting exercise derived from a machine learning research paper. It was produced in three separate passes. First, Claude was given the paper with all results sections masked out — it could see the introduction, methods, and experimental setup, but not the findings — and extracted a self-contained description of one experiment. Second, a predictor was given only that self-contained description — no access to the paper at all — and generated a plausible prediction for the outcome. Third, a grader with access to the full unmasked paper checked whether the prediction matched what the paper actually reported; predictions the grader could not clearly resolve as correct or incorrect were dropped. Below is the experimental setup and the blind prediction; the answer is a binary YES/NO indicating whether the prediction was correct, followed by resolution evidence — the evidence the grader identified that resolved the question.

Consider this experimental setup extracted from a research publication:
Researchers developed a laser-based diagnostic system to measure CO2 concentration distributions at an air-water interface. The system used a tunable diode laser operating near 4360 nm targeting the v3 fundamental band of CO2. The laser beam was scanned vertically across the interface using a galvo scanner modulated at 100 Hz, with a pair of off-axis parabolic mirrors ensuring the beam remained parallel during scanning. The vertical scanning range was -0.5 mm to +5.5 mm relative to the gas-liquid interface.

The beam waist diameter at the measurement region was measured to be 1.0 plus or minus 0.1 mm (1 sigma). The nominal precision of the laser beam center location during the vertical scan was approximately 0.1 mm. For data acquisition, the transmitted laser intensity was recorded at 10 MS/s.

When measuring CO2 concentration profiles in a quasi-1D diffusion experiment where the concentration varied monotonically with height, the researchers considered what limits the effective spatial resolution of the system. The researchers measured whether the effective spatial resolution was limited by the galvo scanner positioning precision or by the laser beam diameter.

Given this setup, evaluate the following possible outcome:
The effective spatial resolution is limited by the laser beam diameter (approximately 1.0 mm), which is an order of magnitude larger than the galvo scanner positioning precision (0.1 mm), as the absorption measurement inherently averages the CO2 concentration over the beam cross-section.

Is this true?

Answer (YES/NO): YES